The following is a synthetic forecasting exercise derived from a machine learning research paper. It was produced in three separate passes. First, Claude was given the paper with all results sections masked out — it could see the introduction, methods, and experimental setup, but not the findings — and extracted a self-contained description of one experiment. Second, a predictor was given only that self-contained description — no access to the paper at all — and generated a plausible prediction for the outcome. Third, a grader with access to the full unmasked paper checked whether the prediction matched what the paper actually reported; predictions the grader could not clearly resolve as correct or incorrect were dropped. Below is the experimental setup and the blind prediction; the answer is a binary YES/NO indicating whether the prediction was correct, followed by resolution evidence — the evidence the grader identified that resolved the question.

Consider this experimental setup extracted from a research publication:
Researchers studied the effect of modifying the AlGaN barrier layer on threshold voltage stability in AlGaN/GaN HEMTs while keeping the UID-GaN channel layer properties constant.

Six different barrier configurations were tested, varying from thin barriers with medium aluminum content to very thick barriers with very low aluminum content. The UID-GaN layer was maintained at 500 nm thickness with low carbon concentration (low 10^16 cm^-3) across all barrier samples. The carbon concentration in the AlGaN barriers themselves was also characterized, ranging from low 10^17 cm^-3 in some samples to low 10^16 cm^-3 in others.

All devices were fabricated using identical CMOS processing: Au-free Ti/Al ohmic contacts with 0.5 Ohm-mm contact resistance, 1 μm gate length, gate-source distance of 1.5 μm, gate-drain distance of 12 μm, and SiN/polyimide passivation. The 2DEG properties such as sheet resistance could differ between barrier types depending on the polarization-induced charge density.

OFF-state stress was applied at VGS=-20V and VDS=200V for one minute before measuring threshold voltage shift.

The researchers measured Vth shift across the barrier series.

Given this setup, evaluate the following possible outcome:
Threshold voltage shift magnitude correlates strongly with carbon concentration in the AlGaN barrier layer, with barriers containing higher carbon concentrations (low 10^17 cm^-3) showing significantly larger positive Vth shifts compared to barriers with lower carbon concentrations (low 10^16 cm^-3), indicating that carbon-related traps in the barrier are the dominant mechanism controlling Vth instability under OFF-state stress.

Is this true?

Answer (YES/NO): NO